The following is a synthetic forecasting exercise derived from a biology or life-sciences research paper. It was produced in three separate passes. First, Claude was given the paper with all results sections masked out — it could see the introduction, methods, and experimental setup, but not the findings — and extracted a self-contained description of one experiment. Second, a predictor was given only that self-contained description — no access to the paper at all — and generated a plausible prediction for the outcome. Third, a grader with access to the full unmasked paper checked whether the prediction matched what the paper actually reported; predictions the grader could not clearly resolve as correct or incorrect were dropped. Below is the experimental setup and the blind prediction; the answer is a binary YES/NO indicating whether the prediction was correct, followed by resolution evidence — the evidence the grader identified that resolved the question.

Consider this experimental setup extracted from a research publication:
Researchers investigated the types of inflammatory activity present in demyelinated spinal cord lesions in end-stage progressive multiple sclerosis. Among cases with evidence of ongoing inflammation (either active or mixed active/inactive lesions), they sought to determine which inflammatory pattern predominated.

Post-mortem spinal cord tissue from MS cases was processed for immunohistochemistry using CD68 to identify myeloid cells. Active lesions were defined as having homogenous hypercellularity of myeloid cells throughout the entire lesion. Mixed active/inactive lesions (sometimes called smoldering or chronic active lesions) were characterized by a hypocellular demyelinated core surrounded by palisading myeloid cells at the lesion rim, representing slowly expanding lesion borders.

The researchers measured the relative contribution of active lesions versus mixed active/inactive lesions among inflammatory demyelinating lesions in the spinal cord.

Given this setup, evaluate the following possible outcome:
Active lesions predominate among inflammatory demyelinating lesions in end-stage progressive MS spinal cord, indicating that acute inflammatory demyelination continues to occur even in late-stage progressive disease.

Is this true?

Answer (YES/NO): NO